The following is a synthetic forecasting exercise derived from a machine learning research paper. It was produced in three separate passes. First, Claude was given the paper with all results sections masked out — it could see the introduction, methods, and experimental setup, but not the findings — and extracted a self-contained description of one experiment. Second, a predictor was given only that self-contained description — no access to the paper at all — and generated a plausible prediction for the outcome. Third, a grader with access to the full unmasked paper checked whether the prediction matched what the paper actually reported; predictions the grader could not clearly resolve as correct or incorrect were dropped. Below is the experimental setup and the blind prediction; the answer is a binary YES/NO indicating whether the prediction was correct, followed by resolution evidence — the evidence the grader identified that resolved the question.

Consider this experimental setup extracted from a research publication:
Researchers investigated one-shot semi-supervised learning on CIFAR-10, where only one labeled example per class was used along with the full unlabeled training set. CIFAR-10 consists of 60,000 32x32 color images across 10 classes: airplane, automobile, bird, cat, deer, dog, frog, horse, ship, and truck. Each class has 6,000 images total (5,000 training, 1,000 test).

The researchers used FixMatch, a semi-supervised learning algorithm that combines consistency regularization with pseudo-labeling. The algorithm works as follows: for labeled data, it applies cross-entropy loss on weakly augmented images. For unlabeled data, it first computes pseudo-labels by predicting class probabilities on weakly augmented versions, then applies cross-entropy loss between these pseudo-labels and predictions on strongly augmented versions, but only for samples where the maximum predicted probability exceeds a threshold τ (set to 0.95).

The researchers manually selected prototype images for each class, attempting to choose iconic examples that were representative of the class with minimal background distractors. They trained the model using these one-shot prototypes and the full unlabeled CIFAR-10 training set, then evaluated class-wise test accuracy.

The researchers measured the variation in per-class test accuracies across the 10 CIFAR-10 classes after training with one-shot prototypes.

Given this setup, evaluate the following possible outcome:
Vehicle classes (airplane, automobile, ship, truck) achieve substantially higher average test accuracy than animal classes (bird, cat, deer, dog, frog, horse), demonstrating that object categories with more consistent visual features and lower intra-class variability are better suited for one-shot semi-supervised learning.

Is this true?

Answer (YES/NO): NO